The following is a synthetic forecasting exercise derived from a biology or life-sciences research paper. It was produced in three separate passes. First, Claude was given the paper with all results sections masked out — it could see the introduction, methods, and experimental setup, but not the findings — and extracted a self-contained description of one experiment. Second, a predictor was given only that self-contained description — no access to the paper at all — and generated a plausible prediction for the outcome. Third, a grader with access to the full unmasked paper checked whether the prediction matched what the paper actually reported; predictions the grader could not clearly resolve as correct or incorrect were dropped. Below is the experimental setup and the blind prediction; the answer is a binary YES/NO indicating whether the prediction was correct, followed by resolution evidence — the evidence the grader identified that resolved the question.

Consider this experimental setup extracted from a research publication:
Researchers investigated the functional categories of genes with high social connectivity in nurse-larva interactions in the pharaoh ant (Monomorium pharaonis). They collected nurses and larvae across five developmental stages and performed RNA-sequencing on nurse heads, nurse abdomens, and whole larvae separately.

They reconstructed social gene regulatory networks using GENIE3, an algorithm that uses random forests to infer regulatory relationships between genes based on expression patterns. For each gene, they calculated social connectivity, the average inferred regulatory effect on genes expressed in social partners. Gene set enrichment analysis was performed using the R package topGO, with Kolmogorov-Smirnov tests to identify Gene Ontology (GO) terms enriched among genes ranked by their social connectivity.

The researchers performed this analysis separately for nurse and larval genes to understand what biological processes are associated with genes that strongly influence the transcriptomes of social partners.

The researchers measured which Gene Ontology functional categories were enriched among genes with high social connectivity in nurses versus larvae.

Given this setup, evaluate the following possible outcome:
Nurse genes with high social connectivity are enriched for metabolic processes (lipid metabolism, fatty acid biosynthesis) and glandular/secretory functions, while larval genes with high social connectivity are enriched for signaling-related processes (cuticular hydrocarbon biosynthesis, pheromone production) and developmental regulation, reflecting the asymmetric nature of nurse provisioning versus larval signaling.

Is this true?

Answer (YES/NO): NO